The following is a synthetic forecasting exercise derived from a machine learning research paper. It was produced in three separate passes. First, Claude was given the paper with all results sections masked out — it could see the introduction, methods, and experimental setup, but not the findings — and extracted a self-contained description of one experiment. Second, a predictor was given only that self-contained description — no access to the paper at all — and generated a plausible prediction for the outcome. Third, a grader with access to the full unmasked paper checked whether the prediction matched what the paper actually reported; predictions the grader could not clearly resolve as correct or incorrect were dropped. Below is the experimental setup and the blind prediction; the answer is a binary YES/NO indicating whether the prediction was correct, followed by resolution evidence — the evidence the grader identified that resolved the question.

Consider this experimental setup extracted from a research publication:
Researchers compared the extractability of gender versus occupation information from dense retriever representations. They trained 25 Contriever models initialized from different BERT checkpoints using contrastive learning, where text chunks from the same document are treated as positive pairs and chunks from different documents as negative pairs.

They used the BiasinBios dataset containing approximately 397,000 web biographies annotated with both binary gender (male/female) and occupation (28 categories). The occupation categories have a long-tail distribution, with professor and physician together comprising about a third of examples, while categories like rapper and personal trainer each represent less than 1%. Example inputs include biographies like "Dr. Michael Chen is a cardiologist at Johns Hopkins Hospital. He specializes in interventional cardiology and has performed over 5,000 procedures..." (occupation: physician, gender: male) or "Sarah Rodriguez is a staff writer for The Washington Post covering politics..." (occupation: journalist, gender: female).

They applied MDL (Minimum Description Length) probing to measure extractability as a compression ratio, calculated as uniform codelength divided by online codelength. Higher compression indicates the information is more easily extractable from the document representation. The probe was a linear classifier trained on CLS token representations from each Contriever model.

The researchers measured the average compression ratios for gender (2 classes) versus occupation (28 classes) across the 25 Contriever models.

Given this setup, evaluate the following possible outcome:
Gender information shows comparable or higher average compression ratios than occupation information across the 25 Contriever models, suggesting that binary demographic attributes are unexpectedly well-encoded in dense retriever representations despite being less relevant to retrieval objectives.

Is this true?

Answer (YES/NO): YES